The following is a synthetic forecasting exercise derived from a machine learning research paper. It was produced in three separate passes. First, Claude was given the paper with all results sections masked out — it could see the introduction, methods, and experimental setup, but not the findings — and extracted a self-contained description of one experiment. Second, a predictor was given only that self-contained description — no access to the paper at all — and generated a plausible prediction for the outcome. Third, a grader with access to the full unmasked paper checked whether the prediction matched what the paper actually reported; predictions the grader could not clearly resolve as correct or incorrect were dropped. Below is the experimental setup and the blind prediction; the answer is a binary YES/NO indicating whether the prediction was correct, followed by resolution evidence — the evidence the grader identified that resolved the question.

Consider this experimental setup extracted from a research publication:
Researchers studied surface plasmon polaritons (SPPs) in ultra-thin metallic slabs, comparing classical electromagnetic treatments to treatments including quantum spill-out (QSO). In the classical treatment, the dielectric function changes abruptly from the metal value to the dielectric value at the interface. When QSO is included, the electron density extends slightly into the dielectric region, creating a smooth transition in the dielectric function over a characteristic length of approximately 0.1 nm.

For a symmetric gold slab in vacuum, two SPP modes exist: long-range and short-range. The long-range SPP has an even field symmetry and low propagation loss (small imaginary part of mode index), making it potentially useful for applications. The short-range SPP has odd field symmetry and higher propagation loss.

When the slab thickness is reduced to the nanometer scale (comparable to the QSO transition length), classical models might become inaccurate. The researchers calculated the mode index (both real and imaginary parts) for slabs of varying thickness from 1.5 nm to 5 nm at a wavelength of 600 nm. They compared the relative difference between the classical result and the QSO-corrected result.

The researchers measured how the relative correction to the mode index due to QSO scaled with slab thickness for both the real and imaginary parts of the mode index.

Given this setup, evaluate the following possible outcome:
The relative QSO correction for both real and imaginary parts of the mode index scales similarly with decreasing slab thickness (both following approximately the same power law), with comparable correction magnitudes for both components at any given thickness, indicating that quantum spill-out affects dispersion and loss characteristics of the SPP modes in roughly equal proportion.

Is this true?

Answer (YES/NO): NO